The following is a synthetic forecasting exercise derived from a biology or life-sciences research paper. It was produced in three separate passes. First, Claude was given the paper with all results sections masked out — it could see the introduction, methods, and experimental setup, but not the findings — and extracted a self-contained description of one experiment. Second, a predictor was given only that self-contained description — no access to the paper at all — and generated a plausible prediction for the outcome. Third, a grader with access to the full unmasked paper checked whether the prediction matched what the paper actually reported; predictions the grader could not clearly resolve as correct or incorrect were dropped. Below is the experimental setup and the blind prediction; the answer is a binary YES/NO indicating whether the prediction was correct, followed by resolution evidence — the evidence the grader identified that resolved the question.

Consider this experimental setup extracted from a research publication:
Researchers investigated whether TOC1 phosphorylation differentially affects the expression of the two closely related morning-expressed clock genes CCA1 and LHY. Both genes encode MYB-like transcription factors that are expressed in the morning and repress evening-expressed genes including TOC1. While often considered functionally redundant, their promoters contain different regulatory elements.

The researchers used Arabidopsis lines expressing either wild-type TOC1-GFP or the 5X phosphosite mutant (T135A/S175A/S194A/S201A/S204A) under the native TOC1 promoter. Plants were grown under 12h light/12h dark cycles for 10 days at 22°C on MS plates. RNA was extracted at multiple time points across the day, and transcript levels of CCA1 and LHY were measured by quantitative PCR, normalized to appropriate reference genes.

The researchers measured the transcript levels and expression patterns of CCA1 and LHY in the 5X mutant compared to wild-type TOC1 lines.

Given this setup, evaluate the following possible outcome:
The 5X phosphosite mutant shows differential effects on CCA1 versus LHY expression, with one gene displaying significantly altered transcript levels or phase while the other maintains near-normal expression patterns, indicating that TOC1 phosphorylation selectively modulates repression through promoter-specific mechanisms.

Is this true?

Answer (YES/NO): YES